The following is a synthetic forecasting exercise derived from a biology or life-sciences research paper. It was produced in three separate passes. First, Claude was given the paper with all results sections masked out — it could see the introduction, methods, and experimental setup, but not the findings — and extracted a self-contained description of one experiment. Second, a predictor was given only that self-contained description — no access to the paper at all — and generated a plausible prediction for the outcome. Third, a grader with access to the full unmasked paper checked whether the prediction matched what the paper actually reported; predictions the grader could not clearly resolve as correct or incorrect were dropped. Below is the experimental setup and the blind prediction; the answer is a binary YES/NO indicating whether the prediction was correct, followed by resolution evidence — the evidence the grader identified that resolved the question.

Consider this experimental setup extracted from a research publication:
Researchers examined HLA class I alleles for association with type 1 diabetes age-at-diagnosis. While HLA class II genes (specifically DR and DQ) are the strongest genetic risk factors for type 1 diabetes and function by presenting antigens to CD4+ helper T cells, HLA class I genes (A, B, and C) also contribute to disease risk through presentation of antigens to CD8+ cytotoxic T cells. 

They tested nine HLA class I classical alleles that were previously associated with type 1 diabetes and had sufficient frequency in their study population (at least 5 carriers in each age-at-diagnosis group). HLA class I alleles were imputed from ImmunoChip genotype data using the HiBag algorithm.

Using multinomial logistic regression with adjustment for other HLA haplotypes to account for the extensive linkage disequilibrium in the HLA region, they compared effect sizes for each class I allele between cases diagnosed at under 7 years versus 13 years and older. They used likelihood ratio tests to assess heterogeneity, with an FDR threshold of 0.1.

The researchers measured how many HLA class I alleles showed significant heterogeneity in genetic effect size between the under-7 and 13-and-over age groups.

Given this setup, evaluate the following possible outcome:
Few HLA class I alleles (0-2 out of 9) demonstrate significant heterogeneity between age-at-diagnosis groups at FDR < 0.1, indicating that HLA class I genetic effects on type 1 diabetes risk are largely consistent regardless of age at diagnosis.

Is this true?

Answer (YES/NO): YES